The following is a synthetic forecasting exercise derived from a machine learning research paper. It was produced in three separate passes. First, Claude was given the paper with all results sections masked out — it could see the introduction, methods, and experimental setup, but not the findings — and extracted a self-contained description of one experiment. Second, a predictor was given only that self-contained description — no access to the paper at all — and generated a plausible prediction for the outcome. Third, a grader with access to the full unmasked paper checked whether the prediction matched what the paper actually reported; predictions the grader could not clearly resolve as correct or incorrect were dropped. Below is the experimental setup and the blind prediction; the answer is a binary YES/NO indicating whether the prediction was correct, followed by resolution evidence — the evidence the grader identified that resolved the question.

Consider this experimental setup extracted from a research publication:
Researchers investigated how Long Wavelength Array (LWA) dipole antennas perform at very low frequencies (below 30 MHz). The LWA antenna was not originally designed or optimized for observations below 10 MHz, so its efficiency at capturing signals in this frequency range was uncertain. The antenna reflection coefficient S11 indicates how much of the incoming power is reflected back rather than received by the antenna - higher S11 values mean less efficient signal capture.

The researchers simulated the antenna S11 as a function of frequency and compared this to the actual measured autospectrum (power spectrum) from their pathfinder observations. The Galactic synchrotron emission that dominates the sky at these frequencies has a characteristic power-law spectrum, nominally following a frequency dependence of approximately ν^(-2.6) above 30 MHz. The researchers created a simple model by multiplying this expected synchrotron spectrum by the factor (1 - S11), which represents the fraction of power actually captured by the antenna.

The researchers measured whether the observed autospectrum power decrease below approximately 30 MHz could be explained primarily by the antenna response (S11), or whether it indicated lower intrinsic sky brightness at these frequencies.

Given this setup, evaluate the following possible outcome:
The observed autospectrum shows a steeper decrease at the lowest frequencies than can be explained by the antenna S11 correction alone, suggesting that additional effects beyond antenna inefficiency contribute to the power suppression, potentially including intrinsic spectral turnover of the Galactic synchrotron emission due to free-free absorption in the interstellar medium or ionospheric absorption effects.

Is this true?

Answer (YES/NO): NO